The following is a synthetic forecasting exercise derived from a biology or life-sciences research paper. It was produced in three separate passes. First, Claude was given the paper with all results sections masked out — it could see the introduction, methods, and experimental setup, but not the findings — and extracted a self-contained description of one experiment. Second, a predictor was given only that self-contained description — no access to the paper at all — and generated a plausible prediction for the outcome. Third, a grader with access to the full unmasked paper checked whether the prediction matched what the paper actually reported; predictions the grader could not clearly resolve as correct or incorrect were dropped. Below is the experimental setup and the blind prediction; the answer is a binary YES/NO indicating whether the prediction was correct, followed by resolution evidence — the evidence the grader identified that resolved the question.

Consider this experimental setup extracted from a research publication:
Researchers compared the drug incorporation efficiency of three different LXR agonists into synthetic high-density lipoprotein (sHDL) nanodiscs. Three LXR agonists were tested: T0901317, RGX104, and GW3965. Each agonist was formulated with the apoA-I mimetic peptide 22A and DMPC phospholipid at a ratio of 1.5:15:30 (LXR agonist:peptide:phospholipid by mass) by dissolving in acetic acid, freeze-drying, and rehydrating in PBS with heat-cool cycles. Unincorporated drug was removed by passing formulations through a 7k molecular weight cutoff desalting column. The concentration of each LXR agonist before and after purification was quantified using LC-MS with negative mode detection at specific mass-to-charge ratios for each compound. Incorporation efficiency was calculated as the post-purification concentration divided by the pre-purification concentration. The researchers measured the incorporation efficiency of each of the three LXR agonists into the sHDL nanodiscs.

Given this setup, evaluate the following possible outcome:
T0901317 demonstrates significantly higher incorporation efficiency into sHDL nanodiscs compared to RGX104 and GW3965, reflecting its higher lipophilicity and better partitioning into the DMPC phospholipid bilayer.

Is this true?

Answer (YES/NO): NO